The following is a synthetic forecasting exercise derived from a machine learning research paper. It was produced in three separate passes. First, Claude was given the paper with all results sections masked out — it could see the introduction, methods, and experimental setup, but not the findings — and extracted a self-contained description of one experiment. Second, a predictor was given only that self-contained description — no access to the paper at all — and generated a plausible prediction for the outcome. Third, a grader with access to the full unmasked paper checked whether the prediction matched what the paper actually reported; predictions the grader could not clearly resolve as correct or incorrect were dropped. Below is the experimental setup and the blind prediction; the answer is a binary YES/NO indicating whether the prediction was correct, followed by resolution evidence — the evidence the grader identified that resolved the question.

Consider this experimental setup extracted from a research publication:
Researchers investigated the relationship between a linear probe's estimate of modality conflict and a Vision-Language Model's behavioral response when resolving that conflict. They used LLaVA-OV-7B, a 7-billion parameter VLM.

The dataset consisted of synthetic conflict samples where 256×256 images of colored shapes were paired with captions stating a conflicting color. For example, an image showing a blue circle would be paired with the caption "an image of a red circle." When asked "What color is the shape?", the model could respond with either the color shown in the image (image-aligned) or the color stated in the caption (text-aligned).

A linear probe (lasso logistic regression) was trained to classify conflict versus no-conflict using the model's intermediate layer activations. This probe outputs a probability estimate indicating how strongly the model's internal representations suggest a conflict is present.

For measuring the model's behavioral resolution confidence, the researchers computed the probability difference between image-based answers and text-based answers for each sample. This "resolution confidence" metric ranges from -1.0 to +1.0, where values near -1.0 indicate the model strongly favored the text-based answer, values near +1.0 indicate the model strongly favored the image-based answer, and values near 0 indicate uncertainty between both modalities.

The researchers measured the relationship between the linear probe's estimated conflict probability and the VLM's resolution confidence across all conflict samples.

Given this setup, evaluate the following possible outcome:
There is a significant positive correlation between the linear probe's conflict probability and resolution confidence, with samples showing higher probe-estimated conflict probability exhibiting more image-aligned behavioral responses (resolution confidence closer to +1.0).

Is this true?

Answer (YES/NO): NO